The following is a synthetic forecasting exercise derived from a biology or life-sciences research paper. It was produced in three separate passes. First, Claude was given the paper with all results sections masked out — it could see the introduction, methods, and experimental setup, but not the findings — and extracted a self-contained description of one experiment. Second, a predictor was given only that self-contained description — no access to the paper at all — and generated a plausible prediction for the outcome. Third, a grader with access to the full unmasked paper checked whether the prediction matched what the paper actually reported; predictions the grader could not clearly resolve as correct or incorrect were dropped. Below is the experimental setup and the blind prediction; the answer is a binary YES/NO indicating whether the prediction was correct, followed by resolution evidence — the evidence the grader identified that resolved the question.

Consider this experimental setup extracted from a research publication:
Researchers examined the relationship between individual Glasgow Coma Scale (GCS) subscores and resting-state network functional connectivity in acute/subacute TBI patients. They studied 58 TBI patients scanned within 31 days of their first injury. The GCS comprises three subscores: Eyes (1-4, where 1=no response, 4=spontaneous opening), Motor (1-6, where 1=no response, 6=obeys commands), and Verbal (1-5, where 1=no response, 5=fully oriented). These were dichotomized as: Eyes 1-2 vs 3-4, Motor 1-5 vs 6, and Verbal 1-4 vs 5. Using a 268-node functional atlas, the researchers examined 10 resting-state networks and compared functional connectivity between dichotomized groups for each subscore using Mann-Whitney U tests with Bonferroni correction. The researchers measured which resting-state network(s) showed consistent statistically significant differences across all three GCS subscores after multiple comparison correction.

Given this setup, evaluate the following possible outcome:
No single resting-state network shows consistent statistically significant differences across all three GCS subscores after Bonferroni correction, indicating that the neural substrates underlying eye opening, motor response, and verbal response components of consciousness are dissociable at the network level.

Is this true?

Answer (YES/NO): NO